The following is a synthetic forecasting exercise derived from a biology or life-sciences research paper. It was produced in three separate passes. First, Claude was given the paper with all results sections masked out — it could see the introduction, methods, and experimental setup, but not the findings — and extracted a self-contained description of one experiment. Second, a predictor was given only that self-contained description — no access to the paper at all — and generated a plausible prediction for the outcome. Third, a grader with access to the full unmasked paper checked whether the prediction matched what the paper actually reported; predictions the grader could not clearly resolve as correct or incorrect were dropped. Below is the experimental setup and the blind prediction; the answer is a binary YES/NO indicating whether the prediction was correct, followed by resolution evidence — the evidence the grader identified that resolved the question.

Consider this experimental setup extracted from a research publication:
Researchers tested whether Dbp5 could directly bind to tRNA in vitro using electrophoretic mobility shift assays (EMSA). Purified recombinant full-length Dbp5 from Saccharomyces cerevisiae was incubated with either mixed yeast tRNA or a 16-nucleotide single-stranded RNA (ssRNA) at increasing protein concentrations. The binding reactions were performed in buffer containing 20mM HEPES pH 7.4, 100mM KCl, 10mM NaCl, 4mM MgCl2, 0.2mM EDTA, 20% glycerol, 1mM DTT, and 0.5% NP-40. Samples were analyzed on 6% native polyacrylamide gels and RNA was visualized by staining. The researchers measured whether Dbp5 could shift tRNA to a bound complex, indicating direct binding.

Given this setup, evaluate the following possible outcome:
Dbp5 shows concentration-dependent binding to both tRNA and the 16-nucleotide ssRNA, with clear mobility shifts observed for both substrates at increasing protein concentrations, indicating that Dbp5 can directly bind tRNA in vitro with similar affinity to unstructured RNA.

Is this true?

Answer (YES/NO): NO